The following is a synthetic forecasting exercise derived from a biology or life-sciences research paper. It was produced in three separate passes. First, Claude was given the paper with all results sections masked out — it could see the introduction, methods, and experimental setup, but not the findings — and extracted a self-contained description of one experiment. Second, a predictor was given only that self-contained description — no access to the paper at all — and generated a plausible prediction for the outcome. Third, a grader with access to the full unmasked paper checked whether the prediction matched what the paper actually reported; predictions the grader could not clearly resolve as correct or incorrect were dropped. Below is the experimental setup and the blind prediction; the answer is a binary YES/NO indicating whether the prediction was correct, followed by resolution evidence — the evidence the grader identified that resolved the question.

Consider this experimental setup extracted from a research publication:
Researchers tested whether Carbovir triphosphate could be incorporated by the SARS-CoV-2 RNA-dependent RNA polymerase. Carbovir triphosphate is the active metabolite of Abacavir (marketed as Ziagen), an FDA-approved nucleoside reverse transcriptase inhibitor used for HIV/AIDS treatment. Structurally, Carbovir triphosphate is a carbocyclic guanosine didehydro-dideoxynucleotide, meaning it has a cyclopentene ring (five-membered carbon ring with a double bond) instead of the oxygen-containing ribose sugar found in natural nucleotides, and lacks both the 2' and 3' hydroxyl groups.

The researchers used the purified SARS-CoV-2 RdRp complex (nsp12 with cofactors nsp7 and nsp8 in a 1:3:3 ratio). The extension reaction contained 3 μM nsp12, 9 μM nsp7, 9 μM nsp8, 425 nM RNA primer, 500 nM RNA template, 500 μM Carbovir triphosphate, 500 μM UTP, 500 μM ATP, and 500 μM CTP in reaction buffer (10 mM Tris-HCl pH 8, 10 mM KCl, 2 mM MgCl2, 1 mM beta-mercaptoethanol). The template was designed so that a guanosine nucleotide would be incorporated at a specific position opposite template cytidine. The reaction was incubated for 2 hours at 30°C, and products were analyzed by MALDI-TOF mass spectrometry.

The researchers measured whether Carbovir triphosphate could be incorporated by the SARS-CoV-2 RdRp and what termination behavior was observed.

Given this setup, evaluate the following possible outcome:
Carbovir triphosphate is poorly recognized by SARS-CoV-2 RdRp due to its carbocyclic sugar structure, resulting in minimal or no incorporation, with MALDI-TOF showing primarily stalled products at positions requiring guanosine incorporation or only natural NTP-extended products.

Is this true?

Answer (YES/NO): NO